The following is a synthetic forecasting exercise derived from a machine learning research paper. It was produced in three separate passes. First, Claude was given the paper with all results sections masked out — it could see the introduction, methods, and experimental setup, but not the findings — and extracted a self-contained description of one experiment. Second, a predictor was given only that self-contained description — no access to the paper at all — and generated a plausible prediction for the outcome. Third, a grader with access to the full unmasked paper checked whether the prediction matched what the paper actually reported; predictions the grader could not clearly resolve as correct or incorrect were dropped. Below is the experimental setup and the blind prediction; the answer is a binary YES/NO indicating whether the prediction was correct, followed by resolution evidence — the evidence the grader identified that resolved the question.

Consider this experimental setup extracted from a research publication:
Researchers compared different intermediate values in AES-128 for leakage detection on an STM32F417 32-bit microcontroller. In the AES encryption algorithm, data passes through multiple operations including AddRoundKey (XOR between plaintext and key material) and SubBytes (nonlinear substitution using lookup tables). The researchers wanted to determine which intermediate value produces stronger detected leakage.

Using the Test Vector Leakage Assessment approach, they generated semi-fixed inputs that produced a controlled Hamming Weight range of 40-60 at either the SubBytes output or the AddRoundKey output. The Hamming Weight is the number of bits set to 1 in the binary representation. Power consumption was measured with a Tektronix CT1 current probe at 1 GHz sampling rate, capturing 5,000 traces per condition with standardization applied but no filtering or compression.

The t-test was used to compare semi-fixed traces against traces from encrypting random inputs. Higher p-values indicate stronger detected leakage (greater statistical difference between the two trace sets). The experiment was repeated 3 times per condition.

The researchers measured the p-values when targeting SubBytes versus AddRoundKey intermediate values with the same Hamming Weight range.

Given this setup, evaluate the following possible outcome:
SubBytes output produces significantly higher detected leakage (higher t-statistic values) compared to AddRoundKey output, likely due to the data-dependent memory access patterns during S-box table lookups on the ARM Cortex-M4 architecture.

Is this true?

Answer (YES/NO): YES